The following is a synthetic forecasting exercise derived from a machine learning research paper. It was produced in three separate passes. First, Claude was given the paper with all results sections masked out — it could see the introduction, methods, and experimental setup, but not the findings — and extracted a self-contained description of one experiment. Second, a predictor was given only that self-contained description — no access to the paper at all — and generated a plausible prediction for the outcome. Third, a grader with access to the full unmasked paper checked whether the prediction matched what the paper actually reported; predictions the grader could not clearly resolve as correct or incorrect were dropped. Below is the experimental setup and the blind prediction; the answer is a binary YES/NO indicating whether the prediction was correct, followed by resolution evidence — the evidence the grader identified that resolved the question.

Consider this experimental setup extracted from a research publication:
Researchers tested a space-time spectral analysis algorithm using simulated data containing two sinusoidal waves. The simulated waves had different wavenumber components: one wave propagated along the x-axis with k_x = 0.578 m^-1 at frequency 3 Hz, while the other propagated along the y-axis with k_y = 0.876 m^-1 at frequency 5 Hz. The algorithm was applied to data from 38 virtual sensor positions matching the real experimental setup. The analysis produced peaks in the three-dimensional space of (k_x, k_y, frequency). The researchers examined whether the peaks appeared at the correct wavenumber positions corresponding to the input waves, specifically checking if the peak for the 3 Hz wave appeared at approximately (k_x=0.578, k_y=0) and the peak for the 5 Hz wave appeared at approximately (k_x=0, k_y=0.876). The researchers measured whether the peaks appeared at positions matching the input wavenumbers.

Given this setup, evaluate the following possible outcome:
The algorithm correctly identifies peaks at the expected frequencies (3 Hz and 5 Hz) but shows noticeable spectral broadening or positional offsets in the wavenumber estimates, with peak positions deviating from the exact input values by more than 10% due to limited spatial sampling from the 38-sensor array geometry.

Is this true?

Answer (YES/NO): NO